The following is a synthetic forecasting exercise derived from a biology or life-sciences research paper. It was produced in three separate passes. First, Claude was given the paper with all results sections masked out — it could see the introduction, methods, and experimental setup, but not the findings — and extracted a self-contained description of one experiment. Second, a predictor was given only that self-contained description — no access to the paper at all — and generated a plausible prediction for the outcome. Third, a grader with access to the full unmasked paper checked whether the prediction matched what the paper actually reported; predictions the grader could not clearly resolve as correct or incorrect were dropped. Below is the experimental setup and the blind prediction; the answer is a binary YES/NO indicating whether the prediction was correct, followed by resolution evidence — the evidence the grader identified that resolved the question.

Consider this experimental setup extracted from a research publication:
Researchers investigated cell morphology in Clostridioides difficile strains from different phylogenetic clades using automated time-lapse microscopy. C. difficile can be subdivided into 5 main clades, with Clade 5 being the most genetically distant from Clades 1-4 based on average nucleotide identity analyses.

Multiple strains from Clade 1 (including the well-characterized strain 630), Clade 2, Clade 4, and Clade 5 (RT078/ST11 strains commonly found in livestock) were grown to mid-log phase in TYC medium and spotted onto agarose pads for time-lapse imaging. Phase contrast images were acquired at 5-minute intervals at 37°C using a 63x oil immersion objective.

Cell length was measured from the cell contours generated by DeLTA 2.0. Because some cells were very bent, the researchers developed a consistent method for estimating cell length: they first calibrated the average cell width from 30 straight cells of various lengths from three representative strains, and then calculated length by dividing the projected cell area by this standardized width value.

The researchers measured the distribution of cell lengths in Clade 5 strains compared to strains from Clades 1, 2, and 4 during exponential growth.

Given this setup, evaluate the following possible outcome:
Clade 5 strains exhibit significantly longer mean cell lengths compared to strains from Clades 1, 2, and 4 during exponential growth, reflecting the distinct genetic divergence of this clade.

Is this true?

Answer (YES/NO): YES